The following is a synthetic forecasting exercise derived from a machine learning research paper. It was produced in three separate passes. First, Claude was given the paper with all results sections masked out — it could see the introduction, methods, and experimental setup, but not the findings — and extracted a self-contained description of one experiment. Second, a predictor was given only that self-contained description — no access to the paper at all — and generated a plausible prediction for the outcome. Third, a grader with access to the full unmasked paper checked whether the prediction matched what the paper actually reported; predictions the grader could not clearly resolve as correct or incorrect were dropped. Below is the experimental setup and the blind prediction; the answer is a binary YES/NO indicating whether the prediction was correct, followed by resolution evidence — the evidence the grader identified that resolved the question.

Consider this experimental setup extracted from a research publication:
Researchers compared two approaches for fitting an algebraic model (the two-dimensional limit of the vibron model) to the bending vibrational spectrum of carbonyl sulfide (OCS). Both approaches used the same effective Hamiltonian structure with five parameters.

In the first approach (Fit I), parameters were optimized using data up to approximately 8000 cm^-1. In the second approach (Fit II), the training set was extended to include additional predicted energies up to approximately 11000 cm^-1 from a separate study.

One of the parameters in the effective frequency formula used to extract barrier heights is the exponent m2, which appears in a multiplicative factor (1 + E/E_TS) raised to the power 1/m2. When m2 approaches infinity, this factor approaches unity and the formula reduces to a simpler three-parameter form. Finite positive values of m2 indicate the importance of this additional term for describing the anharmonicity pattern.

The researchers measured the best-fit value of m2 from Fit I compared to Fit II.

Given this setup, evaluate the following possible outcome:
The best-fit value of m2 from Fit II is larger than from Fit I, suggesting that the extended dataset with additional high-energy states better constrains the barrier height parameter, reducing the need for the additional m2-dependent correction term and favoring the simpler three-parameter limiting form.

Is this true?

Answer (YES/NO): NO